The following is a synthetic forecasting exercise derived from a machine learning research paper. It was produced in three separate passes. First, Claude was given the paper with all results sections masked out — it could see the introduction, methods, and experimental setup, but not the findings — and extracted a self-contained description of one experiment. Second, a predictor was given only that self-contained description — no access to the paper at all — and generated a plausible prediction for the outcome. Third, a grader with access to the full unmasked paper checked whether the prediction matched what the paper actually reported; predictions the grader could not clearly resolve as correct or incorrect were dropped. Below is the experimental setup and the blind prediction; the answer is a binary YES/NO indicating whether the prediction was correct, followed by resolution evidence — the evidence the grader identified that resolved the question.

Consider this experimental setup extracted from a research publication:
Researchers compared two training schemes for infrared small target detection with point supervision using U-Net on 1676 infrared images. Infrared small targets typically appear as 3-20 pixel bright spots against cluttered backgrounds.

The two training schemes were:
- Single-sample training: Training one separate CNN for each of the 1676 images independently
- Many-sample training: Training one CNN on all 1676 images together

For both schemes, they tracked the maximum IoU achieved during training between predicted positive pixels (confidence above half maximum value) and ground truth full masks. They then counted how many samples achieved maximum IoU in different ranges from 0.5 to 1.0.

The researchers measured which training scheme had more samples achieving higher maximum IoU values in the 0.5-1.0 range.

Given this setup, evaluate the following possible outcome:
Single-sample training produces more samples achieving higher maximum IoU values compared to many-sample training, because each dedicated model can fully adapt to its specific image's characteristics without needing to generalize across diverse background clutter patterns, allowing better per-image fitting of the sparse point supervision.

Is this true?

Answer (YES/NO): YES